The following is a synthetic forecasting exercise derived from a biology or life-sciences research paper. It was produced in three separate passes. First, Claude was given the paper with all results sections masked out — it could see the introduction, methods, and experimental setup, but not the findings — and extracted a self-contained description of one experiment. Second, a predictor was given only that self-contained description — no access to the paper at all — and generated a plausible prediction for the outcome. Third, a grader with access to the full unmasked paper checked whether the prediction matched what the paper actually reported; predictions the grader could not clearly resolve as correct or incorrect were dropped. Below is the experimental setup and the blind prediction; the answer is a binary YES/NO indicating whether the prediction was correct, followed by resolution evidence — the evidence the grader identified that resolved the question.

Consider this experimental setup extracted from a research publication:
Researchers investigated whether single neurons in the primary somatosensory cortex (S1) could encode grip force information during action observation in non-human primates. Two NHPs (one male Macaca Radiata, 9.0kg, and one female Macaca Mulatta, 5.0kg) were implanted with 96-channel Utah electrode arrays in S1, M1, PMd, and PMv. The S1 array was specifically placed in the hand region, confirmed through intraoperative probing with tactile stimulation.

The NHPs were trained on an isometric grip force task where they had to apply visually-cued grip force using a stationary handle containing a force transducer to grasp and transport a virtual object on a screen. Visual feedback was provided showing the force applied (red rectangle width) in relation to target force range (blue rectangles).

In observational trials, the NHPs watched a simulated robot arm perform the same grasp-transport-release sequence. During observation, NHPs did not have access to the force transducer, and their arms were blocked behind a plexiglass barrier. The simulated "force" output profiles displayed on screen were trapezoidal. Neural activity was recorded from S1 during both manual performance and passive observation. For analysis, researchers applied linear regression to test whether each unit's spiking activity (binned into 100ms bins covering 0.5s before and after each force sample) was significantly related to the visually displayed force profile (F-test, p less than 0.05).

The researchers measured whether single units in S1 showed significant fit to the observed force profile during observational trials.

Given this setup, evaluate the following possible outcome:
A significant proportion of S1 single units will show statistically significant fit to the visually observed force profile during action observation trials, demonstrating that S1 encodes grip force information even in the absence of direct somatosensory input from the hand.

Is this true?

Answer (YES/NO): YES